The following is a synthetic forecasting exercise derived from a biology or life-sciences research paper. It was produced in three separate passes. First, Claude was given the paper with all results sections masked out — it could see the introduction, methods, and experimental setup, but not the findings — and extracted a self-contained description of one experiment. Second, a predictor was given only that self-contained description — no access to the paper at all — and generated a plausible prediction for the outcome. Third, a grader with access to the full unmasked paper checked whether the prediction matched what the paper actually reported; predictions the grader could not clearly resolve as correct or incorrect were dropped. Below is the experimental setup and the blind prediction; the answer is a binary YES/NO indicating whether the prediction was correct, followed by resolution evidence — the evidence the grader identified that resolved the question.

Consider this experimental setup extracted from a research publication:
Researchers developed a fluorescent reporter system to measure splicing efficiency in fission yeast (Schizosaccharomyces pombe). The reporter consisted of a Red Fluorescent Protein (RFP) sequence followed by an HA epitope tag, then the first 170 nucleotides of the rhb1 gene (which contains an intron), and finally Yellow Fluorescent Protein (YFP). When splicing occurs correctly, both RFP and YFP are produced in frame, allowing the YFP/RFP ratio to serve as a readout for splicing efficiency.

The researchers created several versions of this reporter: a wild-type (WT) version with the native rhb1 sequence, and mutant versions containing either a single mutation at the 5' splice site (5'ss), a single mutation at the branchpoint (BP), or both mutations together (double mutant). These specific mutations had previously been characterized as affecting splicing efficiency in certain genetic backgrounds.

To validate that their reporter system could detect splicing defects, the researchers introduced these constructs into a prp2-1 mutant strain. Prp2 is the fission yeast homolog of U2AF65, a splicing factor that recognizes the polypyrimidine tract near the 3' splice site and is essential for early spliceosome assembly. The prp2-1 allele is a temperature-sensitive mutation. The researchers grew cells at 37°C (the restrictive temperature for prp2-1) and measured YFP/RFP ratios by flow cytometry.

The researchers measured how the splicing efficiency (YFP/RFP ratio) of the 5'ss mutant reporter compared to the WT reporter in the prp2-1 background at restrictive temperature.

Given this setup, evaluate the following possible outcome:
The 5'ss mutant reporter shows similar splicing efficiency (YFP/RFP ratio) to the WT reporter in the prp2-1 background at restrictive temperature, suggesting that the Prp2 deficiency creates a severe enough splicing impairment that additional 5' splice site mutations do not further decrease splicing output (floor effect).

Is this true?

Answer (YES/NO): NO